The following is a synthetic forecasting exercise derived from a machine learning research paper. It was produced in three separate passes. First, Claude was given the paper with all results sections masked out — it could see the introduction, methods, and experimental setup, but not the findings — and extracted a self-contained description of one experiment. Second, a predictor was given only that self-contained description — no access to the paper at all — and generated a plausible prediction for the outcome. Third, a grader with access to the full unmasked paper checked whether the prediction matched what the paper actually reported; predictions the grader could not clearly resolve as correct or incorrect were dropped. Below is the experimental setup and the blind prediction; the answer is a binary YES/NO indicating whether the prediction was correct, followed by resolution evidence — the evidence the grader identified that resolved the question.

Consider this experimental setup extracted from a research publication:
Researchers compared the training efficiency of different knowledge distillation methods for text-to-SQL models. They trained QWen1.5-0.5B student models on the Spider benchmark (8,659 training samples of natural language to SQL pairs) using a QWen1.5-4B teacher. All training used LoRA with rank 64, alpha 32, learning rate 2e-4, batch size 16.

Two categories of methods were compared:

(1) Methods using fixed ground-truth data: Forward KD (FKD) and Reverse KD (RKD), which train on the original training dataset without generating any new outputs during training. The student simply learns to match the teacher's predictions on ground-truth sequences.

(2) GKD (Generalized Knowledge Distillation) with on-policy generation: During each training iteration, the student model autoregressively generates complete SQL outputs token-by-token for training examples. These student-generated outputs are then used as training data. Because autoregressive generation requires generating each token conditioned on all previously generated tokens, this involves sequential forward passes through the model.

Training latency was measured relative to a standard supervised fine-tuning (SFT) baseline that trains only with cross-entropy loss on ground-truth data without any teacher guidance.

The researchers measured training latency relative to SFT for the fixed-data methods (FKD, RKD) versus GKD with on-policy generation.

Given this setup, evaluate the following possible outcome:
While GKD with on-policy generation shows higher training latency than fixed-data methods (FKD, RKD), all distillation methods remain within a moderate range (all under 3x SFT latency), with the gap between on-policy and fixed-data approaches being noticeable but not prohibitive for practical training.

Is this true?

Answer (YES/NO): NO